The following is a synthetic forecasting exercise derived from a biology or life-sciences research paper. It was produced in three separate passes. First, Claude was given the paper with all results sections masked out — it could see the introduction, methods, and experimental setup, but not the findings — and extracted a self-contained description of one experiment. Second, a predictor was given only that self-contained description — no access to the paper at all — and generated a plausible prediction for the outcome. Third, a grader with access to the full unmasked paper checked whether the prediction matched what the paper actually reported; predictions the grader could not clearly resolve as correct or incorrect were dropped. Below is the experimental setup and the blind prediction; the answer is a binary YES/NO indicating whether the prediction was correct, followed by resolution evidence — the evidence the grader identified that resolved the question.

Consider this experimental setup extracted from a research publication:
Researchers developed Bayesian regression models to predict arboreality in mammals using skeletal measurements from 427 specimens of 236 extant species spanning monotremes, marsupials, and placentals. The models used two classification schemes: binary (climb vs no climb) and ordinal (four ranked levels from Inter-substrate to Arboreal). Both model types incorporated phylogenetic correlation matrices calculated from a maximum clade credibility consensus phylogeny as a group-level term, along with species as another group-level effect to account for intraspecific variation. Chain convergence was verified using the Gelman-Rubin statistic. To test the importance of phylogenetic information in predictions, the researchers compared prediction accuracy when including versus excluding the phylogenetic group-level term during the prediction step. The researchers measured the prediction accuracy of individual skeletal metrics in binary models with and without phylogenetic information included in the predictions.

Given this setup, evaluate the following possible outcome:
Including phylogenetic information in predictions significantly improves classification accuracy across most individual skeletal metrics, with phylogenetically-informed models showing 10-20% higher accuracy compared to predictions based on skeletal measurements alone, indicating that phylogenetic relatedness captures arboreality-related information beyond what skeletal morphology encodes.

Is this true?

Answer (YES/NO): NO